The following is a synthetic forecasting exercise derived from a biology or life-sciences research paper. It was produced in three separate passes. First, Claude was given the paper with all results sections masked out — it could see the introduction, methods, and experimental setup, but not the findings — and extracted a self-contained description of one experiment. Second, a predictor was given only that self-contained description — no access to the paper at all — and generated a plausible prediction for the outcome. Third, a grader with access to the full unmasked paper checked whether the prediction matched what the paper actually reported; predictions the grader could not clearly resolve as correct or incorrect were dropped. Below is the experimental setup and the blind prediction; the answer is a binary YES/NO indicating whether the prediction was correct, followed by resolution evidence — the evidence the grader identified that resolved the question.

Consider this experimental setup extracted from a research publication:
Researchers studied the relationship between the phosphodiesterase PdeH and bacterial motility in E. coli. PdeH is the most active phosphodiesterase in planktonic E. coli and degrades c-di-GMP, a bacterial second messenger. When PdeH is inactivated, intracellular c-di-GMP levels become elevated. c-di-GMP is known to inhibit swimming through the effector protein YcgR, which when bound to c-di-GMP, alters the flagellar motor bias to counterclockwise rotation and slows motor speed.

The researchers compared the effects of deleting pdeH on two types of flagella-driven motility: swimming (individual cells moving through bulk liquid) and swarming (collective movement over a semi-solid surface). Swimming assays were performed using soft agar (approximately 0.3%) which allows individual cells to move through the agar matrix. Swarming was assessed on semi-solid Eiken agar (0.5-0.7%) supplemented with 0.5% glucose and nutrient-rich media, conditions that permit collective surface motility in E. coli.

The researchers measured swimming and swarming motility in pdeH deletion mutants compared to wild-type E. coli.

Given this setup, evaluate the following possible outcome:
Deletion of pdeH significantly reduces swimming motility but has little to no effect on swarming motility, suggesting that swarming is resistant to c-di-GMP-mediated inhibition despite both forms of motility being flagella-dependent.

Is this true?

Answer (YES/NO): YES